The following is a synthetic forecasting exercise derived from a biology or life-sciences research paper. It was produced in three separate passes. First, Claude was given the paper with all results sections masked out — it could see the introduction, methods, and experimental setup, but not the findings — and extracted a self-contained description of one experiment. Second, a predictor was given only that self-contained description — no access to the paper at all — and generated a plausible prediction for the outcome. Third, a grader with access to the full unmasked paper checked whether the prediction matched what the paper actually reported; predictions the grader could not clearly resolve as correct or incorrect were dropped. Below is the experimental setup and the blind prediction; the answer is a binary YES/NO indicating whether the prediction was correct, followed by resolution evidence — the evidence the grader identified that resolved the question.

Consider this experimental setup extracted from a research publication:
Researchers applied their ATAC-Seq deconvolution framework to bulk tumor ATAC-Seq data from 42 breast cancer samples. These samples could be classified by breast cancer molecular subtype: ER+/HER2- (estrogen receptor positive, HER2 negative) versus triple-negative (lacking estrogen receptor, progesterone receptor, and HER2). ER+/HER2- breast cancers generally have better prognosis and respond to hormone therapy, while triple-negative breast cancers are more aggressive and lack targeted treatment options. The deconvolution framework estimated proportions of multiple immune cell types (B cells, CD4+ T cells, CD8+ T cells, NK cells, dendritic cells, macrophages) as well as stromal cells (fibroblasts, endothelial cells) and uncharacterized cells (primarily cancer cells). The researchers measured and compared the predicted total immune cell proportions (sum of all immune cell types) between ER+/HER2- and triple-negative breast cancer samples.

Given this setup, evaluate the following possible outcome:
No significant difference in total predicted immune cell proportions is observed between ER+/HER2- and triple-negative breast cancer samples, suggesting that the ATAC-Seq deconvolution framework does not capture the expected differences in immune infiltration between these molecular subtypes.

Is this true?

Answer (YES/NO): NO